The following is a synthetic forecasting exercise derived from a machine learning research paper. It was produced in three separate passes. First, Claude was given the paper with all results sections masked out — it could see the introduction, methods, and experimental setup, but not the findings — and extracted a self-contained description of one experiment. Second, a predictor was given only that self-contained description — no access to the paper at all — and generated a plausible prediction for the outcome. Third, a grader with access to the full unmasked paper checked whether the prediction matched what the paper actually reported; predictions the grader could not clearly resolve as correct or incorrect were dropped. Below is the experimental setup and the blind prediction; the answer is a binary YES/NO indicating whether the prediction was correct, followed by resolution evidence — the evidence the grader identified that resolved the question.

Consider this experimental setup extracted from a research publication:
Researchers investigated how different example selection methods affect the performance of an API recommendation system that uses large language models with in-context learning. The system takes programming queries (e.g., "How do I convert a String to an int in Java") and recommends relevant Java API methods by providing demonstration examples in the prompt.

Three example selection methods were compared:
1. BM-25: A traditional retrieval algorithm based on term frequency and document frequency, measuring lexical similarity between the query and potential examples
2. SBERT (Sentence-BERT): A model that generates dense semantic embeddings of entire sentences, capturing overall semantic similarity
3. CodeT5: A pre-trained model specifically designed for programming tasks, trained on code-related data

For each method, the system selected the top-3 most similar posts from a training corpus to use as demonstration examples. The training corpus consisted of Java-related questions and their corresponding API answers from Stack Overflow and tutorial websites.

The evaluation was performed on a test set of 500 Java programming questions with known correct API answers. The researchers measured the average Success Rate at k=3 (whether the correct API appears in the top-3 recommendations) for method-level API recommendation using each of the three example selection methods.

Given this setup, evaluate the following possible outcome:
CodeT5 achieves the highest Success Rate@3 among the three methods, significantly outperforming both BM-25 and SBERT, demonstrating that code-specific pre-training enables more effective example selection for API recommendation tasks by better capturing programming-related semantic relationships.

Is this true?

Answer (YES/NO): NO